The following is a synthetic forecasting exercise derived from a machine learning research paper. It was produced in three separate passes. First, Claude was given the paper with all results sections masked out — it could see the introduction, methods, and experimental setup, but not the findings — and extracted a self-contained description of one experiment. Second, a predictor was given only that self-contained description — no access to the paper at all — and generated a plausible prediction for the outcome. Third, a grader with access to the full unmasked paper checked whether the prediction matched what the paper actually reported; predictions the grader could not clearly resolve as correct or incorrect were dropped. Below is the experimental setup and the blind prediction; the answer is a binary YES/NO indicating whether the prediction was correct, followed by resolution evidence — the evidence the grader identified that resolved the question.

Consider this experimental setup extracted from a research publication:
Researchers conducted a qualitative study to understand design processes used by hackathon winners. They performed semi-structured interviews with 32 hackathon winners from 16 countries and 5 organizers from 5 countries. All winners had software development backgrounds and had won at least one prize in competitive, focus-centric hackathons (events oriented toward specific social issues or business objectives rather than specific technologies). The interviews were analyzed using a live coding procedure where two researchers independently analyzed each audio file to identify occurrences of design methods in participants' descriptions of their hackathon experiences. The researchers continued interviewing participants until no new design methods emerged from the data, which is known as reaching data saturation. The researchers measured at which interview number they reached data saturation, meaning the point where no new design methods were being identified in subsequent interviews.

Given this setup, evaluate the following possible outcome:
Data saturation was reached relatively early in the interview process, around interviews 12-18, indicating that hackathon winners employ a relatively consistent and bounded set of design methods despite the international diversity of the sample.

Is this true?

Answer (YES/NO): NO